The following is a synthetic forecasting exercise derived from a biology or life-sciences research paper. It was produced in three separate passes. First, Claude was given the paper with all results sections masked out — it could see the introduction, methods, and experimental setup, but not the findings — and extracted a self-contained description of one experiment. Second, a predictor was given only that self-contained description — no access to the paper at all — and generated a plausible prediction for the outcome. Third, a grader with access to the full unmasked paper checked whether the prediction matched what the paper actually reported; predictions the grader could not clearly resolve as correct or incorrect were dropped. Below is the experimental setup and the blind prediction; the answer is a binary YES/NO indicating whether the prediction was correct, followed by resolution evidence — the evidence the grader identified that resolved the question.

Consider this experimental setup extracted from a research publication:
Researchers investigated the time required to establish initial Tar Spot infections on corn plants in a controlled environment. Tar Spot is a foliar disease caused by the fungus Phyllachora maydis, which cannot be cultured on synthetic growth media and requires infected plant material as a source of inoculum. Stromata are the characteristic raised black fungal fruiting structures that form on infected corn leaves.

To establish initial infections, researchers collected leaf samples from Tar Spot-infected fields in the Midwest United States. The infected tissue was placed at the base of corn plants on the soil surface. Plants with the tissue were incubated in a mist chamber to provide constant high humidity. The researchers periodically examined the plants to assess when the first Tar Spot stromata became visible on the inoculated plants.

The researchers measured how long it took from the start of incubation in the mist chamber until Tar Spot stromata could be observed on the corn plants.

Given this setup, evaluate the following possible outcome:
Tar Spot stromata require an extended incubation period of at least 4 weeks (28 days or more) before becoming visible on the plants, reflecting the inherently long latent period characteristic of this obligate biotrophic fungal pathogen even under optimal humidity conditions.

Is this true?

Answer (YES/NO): YES